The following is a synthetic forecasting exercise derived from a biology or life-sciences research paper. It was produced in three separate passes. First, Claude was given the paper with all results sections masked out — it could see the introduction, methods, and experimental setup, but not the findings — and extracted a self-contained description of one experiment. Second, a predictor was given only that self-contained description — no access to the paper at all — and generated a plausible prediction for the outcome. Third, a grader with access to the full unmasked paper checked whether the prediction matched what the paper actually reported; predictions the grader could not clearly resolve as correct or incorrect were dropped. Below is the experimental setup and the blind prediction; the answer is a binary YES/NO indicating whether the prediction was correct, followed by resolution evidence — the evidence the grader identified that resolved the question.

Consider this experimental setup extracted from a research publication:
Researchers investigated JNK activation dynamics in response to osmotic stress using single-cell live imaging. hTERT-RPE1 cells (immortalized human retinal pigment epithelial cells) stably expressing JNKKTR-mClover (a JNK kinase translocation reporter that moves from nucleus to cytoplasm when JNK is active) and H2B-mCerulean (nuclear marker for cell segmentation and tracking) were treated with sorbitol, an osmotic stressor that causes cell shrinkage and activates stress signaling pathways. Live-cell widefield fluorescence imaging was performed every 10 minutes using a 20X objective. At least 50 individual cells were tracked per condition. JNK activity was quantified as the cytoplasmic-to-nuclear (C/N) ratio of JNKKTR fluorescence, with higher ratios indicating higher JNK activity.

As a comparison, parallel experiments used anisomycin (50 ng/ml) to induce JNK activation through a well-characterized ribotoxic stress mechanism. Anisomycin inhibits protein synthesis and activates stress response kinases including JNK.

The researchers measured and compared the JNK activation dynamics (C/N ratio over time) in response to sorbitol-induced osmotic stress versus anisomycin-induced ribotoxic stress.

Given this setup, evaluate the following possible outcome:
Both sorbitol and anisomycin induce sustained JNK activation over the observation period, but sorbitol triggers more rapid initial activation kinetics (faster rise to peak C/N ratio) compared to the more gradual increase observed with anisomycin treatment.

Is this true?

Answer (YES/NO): NO